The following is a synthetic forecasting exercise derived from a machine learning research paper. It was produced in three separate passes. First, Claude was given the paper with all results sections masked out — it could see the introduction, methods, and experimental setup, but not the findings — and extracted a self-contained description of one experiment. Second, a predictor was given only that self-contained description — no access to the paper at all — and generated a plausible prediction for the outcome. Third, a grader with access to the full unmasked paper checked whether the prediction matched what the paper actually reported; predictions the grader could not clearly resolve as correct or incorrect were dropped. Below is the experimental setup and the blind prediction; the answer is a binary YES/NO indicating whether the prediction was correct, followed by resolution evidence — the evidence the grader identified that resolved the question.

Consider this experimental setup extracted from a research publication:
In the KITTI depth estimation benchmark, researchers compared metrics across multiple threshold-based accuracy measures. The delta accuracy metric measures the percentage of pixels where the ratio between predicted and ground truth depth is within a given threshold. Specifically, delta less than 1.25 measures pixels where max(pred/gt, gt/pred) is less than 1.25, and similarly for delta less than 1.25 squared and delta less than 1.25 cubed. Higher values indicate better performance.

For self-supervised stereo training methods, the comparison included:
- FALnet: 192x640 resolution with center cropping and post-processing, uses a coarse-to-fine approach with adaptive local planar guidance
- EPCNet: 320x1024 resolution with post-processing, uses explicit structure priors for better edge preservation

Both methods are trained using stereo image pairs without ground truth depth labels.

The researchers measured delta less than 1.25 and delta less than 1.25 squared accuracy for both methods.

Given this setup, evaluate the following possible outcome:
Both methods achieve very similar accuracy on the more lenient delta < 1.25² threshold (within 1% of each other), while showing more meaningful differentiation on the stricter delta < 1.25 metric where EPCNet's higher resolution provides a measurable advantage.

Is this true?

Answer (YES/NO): NO